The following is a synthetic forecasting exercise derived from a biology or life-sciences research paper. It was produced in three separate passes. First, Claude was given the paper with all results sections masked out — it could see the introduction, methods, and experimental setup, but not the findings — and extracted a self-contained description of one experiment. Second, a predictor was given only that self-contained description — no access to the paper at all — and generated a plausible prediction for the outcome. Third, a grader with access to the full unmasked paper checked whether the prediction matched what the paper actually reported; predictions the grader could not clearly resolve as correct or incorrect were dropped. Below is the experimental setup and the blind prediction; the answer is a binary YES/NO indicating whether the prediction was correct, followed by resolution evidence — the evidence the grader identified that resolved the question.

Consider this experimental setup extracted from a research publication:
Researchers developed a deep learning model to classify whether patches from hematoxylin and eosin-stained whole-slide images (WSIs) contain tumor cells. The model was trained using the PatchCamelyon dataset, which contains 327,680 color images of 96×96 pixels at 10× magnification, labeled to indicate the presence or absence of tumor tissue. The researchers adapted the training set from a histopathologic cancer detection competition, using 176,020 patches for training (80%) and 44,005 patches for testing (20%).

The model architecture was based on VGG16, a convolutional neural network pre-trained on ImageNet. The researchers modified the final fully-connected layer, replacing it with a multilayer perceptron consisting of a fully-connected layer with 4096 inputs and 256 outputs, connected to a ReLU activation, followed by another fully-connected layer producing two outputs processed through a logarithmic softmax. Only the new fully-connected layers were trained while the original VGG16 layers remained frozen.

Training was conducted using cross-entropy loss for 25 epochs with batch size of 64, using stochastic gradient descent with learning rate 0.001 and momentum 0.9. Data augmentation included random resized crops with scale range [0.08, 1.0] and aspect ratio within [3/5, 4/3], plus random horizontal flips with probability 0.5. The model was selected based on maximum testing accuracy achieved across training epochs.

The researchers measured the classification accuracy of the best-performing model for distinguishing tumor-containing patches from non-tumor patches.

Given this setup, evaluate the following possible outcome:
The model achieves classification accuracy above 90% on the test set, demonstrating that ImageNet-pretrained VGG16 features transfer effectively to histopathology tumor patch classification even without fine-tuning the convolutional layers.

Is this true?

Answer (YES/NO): NO